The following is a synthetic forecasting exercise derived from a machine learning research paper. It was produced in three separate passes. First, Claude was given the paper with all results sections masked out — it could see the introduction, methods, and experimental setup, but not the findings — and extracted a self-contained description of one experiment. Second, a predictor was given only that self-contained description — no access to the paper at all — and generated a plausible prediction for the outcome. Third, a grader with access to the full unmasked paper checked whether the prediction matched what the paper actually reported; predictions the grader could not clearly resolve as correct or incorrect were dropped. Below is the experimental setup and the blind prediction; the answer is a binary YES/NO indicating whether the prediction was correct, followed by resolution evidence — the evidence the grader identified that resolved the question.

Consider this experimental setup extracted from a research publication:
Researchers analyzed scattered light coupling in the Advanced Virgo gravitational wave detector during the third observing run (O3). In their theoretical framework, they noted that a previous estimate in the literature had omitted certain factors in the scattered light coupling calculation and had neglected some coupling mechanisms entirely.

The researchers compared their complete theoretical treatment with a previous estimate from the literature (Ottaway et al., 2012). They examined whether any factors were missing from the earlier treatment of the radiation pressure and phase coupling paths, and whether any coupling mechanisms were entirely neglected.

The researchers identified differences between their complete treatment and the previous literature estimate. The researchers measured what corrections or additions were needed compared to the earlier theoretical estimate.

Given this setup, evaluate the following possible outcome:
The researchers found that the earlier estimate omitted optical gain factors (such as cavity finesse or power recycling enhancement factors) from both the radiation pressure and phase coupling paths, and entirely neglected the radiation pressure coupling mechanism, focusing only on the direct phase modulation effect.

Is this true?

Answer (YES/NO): NO